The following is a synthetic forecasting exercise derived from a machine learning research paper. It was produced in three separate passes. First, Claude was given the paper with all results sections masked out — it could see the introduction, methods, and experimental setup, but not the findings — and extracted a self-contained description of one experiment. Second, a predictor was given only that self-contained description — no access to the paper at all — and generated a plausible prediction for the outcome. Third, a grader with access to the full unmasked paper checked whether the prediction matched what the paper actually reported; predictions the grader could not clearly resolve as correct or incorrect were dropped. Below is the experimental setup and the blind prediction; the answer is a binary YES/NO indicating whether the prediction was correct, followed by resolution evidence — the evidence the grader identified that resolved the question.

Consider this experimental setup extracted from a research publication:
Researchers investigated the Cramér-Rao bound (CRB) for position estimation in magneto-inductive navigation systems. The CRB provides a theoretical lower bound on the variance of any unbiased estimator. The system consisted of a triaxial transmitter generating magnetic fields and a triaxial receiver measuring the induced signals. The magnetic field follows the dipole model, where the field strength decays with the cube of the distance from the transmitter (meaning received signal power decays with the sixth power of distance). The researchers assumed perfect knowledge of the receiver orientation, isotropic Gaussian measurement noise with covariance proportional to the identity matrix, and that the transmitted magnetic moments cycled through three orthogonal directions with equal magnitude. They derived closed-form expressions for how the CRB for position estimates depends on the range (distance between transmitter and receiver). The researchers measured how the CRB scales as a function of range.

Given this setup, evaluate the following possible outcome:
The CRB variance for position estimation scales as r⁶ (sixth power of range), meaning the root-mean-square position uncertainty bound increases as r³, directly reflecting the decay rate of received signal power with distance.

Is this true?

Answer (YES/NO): NO